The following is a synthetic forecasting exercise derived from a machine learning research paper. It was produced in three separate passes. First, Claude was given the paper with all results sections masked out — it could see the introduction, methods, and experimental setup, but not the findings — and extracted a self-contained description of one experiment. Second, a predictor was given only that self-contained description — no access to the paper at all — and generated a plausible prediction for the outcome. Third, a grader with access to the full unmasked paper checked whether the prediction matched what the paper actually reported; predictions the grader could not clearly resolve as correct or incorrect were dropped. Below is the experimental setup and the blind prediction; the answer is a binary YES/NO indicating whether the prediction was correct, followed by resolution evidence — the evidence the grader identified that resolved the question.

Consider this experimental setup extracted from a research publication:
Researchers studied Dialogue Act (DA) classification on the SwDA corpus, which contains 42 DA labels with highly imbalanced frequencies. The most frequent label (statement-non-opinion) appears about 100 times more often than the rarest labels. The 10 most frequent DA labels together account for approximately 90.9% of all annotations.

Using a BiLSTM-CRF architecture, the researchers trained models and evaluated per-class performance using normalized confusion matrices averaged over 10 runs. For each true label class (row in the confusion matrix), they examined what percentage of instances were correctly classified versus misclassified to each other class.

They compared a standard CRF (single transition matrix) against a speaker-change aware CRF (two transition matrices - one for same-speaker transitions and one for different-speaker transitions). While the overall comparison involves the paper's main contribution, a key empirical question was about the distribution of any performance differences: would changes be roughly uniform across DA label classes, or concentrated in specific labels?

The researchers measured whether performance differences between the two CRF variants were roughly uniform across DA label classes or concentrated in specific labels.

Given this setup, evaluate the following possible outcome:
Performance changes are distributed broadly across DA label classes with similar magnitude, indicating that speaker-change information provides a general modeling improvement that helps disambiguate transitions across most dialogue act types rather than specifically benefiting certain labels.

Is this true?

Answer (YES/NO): NO